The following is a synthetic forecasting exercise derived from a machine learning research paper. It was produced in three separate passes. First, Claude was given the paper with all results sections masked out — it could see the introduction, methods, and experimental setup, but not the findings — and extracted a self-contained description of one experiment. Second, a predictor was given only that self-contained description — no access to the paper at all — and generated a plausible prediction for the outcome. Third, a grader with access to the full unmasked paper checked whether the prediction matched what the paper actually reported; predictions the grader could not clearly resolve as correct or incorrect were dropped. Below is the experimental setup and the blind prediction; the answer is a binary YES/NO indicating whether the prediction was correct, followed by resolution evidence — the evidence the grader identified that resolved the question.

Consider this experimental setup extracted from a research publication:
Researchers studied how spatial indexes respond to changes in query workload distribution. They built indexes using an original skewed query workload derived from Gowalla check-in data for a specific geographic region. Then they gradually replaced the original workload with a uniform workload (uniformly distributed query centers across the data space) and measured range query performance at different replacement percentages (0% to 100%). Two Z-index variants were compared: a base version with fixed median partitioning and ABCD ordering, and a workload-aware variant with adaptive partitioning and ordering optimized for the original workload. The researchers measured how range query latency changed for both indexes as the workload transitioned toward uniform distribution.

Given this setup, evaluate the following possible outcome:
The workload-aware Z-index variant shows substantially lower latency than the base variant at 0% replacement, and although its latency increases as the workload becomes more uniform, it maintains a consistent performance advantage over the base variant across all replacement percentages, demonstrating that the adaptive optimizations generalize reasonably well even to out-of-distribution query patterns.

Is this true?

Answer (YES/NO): YES